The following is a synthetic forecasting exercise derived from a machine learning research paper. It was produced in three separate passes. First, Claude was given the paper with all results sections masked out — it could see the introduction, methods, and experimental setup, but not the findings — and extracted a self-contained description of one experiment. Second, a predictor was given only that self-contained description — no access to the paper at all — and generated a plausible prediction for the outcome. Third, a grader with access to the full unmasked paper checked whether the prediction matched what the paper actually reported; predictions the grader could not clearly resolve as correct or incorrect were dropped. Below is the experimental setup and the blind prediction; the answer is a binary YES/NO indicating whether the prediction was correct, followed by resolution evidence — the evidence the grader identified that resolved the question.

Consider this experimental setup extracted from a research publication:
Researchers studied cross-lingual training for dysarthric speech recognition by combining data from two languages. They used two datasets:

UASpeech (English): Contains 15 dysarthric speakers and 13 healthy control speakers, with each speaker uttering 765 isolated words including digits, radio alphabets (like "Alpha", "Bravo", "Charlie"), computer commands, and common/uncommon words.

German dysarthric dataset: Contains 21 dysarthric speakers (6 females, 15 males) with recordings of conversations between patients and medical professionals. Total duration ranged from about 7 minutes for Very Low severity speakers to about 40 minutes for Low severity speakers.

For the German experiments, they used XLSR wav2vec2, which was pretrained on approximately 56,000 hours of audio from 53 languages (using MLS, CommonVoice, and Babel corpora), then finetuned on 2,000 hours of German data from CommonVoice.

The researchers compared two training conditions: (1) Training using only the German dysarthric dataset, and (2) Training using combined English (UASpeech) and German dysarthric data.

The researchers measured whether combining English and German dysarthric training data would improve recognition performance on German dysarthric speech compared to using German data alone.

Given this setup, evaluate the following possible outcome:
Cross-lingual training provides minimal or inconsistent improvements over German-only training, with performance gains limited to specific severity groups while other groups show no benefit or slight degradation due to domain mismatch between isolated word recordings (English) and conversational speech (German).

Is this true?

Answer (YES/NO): NO